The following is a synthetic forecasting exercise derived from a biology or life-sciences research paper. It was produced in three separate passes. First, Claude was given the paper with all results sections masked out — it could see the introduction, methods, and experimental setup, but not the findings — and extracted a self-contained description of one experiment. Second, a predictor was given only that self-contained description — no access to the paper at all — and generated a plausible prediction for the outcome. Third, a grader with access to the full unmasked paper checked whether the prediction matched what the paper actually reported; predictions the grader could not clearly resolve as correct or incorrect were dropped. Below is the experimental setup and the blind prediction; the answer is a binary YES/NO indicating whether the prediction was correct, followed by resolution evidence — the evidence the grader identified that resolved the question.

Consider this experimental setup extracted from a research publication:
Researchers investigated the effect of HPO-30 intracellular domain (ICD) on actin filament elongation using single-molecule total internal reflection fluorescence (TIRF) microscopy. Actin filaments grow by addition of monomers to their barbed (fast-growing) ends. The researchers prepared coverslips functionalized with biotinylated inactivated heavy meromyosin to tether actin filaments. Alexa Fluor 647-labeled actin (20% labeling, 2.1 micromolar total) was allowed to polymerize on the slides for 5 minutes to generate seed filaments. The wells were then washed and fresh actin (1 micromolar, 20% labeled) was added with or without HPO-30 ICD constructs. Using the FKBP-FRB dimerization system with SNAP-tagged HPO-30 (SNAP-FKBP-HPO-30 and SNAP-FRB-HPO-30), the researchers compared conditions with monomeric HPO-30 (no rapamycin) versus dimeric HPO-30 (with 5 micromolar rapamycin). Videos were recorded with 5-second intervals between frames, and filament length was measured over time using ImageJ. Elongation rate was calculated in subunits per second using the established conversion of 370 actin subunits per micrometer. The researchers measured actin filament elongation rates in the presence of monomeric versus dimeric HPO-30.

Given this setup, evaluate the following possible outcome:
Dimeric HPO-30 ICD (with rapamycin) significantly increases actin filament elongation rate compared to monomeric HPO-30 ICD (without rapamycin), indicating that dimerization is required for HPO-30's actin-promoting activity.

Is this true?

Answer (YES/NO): NO